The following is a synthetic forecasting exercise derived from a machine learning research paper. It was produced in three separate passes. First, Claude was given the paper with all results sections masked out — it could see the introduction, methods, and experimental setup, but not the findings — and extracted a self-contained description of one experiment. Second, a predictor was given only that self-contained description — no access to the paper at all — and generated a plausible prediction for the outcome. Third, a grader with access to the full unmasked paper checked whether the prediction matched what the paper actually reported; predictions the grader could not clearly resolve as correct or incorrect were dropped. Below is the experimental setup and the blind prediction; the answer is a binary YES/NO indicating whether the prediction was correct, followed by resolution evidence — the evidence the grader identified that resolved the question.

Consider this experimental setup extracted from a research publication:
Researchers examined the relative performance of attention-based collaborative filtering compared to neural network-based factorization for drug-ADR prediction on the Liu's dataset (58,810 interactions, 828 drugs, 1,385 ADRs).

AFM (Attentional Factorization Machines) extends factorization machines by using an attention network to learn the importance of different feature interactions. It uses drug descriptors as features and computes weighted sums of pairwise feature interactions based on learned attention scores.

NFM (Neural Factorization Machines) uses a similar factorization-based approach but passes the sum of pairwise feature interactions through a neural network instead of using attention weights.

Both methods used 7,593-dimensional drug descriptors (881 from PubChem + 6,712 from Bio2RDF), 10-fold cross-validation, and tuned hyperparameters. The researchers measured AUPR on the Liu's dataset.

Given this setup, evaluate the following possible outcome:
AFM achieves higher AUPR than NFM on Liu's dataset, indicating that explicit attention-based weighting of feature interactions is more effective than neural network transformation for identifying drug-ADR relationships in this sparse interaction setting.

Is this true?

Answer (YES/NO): NO